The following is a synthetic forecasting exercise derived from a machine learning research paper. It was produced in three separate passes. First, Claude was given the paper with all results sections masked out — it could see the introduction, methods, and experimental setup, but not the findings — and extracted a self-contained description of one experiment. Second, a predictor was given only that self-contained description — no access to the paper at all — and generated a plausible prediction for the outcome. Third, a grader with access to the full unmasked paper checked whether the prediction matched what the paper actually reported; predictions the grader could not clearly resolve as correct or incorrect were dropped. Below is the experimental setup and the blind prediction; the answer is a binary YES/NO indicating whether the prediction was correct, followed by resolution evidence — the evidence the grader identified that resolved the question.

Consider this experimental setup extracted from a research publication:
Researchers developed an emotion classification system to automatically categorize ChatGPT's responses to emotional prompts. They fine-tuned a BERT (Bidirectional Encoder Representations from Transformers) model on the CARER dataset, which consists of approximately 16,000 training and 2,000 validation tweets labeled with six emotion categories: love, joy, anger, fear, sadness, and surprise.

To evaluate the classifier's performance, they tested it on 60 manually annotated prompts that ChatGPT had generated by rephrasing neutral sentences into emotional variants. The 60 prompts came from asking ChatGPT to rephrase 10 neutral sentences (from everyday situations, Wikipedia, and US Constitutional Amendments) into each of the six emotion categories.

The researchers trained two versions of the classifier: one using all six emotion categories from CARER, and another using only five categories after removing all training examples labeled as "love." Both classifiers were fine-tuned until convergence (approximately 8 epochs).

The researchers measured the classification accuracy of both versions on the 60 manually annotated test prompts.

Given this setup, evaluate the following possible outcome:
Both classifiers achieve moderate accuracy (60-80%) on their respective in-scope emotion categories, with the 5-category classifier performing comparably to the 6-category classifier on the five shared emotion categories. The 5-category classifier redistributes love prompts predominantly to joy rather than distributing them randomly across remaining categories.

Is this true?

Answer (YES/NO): NO